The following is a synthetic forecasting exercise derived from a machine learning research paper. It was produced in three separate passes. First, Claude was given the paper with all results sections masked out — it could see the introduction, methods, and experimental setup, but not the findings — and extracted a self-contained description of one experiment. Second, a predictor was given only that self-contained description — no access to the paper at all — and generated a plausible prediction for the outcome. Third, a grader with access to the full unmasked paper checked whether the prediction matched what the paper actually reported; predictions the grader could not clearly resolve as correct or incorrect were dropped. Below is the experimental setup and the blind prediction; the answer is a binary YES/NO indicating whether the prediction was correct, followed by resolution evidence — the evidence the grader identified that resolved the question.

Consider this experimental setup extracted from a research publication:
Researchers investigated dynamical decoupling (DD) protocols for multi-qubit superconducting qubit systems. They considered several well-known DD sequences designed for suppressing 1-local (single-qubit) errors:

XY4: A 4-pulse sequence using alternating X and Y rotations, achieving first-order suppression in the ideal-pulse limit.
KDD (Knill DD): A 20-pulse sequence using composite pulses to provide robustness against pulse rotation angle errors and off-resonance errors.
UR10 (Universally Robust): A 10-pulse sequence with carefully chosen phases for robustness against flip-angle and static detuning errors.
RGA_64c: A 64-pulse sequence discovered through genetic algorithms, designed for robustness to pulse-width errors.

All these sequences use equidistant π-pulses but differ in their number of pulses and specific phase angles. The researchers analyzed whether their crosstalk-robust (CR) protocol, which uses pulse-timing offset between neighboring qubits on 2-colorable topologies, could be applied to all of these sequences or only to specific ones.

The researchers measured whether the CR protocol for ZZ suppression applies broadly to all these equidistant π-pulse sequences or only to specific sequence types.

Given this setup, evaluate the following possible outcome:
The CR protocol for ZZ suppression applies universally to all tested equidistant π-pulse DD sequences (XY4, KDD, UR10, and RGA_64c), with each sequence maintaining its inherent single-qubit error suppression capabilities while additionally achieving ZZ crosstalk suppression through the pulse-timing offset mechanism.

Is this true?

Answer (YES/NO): YES